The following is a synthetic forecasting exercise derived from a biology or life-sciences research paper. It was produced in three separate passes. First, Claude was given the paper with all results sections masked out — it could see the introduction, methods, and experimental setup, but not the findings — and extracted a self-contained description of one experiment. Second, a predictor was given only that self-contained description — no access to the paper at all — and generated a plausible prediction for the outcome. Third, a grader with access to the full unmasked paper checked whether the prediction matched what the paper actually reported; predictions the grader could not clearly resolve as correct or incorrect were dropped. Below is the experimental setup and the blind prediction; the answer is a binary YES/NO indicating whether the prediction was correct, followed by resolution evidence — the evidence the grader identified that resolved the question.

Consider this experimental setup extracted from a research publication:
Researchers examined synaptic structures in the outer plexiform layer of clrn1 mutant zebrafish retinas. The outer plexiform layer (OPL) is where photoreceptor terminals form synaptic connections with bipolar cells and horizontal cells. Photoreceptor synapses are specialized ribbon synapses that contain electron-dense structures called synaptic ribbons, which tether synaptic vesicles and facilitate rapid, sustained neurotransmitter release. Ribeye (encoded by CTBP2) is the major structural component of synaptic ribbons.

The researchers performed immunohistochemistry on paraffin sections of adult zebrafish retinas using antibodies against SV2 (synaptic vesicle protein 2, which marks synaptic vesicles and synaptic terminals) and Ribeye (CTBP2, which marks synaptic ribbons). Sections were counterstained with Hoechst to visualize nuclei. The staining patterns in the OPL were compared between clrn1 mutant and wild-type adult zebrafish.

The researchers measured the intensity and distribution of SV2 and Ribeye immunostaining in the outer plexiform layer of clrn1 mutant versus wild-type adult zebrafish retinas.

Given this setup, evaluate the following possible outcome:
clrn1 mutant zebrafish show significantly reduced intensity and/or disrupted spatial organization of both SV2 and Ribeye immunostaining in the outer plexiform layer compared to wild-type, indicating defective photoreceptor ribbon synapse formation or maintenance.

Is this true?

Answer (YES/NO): NO